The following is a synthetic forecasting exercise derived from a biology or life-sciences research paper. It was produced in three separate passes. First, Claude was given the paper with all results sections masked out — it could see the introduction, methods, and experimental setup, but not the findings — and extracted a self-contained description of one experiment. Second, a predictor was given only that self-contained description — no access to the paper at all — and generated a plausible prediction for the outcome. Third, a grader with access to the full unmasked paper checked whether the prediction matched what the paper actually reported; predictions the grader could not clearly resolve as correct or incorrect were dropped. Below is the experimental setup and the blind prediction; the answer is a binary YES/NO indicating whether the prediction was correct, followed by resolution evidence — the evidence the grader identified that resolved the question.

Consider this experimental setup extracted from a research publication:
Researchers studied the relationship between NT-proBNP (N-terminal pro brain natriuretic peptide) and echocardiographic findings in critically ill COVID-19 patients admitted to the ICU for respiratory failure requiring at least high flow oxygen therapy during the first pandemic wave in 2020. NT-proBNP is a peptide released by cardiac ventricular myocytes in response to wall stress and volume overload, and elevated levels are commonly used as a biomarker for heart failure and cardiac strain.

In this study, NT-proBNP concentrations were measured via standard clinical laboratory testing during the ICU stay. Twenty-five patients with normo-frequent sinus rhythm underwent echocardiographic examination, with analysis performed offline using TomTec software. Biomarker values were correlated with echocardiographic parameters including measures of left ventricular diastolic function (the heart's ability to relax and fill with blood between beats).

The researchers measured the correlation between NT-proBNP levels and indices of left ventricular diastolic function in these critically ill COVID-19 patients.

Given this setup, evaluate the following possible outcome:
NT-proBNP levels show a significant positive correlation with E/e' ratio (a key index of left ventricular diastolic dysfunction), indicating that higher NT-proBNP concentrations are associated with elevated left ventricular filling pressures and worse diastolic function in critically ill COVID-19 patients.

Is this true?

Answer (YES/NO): NO